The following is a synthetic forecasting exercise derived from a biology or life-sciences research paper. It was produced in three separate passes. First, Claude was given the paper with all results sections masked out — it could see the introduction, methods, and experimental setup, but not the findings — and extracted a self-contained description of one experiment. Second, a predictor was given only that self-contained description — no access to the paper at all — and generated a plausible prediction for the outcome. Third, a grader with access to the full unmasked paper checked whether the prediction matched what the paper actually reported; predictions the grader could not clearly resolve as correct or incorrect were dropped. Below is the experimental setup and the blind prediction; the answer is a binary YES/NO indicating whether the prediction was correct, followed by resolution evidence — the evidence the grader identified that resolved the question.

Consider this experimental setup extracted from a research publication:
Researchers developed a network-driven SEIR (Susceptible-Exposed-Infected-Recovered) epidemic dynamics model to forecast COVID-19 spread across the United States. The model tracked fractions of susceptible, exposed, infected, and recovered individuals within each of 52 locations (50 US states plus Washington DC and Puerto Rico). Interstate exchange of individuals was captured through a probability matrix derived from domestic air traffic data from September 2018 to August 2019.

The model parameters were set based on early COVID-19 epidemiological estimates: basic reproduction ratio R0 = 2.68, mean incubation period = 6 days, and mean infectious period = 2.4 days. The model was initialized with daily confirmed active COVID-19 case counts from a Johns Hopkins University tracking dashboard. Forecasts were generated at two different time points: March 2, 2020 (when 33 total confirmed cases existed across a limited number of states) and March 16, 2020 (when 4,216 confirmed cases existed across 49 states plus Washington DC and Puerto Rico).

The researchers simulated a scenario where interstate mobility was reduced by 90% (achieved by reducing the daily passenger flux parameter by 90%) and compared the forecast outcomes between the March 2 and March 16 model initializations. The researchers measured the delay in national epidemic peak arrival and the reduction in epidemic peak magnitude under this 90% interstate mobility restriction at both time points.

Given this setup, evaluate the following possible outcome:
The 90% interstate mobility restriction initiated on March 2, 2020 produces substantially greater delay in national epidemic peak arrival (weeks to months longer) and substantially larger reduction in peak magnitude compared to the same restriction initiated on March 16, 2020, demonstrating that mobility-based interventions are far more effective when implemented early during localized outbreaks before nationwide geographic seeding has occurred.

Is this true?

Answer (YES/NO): YES